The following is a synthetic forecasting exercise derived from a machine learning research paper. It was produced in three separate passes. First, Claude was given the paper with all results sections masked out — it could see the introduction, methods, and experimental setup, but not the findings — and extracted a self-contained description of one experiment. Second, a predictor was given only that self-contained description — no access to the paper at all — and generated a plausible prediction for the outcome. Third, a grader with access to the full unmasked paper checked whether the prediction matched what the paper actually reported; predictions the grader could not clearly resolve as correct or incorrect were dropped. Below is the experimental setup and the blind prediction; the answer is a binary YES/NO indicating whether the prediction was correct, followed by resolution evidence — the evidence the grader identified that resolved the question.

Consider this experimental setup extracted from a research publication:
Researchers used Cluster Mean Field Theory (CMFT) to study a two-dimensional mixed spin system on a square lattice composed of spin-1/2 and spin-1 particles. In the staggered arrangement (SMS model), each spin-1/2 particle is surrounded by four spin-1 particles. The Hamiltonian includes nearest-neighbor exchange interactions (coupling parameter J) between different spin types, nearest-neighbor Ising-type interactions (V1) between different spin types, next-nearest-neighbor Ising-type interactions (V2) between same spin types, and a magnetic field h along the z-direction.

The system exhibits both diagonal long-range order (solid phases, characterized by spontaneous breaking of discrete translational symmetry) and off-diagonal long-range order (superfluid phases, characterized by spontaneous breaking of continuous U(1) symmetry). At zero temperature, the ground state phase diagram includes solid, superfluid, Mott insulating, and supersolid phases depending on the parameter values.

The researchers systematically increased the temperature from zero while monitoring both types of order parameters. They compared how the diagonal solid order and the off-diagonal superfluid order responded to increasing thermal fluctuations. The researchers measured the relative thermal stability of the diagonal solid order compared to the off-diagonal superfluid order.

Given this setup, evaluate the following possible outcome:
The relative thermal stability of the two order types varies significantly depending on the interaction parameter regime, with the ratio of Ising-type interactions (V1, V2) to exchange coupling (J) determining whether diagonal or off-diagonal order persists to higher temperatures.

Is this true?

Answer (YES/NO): NO